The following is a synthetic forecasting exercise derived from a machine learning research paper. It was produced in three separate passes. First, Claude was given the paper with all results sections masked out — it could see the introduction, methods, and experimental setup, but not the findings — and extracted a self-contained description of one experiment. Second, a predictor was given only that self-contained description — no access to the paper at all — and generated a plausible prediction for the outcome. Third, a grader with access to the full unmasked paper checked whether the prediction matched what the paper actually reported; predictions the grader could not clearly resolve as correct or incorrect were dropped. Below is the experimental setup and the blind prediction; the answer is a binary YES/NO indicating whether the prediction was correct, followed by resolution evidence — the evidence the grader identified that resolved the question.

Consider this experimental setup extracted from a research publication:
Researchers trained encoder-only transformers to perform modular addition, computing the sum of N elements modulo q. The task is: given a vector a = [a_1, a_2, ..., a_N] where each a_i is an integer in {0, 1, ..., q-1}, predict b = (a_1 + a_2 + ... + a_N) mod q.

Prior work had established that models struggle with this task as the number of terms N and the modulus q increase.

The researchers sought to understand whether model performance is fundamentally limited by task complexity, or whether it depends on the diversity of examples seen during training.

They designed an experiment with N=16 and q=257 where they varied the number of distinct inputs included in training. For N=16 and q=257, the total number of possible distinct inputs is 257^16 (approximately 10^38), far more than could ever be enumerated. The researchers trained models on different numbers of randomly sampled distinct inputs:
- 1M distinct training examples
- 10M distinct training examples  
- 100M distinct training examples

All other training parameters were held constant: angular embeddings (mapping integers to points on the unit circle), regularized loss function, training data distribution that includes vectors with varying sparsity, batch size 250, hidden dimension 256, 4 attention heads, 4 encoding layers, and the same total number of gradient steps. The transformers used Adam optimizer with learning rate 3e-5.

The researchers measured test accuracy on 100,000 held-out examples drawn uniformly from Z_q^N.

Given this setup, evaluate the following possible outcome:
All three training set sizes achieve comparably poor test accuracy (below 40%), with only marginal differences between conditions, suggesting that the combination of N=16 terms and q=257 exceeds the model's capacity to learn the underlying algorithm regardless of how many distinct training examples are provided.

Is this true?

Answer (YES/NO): NO